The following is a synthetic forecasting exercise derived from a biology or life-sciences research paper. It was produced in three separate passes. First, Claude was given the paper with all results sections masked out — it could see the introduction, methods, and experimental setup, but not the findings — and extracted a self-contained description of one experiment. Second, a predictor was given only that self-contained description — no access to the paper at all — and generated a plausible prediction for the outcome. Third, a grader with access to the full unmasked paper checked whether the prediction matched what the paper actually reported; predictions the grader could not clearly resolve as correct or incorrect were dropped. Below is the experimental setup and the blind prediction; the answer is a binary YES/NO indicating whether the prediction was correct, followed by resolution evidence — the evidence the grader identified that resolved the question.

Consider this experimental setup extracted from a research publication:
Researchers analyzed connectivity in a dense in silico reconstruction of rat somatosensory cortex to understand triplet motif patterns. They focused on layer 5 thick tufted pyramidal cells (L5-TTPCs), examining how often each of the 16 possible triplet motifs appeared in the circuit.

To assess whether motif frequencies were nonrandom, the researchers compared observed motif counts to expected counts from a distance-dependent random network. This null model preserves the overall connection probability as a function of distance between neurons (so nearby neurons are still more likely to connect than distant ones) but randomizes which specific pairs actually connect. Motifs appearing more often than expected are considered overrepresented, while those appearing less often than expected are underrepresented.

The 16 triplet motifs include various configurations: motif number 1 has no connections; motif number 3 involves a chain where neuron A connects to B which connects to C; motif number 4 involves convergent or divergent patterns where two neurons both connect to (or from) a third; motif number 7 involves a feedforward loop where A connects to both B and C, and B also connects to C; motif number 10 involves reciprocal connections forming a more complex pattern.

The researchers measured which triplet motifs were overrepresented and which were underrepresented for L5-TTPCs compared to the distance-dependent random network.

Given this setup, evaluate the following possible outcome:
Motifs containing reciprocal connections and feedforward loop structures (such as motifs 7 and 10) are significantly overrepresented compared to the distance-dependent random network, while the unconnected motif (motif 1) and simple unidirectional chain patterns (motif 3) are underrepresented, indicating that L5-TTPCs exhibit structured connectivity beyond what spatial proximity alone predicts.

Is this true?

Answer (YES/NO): NO